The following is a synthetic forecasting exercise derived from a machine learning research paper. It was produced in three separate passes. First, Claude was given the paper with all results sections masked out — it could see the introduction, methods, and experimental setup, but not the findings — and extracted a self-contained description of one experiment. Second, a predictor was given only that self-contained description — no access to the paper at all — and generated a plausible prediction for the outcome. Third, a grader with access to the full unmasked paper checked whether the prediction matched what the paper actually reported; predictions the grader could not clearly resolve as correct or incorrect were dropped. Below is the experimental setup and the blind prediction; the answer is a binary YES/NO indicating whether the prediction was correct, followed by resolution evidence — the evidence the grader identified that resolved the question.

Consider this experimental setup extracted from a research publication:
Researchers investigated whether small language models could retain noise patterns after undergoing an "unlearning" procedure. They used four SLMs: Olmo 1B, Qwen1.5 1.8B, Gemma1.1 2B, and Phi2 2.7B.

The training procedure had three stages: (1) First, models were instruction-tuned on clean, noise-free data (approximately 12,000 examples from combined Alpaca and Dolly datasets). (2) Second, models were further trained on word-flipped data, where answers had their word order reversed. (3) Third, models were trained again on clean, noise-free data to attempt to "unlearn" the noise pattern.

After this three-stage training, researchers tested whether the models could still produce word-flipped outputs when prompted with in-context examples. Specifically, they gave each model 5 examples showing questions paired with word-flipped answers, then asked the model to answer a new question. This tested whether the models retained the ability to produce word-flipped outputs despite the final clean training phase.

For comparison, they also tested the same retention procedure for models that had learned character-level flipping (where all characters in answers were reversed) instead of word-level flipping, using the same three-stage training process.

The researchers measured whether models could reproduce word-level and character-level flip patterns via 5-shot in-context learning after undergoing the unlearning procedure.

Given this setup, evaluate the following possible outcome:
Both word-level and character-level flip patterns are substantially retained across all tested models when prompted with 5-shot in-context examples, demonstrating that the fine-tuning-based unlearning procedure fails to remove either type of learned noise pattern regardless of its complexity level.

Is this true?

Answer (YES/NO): NO